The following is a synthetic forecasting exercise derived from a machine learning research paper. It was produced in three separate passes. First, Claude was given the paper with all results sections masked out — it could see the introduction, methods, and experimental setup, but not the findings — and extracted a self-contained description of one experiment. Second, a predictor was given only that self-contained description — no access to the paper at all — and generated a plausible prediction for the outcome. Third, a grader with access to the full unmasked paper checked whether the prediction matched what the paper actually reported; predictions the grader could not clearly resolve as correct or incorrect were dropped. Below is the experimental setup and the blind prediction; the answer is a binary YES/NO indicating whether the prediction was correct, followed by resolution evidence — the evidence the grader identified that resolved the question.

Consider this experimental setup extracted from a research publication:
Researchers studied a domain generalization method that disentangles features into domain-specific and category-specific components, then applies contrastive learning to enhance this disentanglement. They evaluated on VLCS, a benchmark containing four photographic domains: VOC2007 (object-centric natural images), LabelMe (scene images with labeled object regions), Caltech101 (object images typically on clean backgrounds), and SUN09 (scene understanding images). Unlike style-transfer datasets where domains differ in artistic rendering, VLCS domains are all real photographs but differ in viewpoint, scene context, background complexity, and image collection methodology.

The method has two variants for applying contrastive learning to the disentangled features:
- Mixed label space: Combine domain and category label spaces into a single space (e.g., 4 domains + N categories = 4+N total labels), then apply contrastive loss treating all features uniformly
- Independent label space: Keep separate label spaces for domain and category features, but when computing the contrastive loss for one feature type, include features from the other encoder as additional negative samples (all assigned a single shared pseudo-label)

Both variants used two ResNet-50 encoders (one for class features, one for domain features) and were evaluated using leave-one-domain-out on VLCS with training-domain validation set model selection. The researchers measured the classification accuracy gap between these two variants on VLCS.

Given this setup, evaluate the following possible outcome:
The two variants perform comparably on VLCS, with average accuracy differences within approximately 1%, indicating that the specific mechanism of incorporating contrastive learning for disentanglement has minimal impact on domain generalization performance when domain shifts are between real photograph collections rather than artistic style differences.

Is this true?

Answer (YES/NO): NO